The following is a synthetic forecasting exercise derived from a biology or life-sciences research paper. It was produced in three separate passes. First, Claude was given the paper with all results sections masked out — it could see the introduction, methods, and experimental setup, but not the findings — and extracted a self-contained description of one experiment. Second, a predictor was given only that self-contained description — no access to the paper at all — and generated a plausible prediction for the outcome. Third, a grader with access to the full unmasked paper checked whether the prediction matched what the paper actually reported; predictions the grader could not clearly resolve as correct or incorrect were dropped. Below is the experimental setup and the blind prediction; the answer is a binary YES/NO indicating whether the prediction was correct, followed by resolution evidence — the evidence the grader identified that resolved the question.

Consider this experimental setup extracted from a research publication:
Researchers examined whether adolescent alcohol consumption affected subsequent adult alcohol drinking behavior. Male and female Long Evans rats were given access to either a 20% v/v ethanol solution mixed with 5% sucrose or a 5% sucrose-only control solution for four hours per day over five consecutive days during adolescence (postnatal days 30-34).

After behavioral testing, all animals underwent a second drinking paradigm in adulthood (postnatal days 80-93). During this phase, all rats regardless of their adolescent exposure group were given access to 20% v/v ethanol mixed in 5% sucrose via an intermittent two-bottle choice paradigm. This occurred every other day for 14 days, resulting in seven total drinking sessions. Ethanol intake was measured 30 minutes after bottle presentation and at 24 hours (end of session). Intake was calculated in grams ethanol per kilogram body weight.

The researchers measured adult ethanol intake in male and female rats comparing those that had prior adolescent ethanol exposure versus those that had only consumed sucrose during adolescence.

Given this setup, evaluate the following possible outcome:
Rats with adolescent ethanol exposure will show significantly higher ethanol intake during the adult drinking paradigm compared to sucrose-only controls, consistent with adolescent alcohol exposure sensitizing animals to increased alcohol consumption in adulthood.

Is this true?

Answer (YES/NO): NO